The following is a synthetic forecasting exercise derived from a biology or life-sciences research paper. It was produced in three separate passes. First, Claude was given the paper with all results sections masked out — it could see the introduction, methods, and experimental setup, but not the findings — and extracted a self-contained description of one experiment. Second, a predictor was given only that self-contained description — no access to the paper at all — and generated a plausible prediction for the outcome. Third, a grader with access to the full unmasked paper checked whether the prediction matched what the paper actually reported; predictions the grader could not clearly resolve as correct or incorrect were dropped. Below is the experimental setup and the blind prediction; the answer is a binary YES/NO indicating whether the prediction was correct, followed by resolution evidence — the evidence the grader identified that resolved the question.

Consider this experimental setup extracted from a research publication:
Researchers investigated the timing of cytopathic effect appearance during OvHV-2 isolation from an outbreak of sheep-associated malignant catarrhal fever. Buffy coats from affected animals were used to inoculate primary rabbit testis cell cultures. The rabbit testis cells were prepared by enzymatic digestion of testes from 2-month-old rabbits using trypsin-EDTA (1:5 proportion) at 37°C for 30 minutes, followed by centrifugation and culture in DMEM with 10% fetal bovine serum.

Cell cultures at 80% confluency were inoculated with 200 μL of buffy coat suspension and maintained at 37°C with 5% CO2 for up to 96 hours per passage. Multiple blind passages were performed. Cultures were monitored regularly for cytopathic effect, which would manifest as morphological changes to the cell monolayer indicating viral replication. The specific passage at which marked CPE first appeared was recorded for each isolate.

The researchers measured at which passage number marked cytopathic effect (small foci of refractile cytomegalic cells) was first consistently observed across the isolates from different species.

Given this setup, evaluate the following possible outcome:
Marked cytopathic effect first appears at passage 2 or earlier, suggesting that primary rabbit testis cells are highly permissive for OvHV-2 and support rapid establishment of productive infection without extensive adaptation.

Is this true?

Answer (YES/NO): NO